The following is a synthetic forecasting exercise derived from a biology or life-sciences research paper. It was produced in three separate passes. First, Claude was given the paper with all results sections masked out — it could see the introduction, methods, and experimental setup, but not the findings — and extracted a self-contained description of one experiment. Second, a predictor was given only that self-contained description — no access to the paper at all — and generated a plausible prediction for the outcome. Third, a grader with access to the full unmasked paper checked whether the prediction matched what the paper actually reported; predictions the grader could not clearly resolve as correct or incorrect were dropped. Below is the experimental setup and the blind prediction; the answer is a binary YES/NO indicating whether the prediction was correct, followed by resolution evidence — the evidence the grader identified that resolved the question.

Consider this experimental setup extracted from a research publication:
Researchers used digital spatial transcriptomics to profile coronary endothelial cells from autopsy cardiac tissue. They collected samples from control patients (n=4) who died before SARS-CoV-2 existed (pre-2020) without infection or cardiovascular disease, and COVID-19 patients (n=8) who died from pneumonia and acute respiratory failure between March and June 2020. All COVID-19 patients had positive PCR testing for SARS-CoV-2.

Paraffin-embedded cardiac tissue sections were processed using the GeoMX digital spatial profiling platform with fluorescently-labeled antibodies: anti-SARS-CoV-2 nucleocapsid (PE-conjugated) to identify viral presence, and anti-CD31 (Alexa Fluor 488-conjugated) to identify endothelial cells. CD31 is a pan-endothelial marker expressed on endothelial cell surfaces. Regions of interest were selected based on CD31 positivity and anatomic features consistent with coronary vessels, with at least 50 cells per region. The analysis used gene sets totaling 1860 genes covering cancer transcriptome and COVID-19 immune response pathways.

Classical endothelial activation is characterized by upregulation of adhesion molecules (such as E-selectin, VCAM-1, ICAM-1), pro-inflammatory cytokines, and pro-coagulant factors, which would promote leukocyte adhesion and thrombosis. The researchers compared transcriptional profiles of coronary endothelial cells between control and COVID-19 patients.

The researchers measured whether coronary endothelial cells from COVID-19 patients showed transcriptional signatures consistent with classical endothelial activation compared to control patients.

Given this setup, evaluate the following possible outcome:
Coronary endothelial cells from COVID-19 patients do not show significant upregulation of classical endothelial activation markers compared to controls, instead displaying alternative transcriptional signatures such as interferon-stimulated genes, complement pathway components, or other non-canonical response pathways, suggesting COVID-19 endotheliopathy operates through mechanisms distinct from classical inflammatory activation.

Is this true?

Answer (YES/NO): NO